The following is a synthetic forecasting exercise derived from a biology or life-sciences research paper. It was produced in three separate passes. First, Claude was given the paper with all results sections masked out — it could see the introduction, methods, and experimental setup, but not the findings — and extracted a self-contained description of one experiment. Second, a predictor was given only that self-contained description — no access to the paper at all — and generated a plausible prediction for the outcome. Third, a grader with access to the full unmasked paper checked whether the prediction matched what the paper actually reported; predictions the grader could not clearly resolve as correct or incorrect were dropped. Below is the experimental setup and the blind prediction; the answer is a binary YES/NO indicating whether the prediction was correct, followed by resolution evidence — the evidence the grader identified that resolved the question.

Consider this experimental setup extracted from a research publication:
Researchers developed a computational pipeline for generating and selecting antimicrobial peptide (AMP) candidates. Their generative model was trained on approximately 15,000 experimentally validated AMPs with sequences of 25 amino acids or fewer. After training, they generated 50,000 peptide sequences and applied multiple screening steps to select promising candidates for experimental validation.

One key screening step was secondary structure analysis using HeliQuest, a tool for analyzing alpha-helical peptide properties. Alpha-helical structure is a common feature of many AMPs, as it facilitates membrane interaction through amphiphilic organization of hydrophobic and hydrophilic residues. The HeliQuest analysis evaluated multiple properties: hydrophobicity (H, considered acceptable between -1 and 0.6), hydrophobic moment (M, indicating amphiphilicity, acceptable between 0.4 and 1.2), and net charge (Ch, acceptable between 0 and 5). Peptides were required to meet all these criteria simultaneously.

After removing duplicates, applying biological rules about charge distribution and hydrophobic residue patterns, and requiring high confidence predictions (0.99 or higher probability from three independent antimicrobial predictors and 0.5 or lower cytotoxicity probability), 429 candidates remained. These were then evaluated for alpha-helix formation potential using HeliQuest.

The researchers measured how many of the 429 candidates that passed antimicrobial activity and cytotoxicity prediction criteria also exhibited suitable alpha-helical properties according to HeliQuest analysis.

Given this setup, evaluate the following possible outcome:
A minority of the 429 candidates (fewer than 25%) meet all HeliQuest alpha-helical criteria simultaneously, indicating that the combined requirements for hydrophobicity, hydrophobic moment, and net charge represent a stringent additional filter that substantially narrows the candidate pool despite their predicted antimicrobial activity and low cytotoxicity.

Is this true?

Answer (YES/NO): NO